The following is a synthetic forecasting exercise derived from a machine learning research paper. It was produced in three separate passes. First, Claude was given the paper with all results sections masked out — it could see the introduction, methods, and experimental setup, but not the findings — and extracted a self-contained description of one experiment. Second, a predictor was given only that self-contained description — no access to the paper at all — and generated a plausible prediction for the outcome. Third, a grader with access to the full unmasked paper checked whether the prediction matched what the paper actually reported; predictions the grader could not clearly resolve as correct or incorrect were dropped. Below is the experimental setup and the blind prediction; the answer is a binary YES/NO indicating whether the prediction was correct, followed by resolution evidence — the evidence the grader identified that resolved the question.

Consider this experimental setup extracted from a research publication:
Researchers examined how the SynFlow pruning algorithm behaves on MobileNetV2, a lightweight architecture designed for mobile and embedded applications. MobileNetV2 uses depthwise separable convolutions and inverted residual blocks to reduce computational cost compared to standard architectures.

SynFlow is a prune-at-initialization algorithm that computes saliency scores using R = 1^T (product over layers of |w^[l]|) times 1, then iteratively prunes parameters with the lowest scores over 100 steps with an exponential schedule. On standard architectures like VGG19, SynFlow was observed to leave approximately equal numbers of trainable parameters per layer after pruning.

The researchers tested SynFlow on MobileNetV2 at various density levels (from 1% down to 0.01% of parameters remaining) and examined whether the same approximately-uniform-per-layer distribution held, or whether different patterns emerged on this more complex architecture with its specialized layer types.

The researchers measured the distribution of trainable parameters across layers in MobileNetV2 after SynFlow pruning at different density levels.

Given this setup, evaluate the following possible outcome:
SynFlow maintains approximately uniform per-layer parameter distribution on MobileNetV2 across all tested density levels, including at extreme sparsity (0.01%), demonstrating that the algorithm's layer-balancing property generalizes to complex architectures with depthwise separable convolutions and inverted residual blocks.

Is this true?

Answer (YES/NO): NO